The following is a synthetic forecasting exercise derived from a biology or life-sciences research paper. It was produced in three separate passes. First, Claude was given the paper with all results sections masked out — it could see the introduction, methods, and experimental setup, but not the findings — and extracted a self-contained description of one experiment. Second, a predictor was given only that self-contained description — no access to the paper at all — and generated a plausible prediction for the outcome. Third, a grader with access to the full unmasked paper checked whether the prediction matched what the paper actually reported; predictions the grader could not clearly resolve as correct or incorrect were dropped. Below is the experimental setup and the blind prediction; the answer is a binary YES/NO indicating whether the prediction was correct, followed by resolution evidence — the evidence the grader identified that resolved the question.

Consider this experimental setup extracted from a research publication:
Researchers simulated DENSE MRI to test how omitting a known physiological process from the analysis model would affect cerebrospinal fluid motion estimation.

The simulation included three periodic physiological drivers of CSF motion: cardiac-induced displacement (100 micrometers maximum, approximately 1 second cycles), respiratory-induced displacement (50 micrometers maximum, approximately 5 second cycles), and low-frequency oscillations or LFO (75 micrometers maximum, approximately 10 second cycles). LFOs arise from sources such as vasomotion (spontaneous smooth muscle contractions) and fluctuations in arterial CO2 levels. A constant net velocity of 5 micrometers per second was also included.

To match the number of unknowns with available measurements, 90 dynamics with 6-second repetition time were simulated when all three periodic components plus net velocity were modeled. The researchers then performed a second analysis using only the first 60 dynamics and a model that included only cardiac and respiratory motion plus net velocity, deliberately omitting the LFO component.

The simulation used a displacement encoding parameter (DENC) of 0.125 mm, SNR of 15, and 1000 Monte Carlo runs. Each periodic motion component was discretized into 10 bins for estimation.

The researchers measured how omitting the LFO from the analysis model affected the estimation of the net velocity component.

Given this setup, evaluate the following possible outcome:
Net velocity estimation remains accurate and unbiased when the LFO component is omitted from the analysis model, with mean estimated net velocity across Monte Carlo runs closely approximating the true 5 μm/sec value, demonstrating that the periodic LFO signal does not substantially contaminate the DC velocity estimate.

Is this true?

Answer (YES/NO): NO